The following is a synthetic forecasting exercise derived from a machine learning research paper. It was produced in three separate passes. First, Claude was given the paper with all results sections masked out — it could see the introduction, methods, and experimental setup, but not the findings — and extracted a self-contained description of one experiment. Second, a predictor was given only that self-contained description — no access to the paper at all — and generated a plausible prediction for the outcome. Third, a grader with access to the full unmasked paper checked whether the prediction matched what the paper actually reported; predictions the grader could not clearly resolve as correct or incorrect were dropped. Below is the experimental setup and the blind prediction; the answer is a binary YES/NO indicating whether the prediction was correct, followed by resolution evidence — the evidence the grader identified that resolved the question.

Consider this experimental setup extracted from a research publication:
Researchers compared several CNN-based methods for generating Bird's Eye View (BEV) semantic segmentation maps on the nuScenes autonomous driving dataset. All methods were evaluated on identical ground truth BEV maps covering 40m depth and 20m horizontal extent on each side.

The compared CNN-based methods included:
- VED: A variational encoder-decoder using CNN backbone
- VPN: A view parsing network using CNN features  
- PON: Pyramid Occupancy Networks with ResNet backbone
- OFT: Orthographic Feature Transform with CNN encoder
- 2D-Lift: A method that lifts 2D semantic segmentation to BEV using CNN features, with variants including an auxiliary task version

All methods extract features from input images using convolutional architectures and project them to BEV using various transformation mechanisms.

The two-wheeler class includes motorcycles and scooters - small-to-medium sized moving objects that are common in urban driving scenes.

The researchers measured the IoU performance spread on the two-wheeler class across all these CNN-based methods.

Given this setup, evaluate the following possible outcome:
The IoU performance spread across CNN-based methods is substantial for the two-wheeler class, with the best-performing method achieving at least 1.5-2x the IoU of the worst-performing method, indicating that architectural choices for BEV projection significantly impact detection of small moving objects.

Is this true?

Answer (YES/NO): YES